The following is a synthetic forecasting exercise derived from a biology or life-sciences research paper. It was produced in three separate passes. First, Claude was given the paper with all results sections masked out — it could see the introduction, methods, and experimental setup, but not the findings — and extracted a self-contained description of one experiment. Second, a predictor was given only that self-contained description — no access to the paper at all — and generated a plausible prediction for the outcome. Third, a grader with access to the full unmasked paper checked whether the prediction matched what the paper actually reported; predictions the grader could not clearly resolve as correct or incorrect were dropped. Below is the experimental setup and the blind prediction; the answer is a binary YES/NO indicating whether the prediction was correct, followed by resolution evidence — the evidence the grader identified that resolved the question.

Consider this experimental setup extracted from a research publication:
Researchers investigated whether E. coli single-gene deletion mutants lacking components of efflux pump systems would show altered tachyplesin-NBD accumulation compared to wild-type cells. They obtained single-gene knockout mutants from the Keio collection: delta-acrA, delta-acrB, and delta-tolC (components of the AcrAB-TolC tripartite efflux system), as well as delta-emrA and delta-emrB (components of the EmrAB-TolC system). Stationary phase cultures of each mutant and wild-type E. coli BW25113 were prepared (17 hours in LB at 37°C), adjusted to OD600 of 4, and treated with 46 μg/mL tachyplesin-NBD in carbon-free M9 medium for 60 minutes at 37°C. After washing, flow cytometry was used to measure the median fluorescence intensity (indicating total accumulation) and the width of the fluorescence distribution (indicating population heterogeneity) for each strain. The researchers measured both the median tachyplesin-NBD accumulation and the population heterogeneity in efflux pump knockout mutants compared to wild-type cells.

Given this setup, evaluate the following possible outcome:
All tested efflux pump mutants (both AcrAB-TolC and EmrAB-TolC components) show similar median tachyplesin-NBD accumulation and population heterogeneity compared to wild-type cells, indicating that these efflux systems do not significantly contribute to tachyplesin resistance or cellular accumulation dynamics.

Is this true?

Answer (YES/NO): NO